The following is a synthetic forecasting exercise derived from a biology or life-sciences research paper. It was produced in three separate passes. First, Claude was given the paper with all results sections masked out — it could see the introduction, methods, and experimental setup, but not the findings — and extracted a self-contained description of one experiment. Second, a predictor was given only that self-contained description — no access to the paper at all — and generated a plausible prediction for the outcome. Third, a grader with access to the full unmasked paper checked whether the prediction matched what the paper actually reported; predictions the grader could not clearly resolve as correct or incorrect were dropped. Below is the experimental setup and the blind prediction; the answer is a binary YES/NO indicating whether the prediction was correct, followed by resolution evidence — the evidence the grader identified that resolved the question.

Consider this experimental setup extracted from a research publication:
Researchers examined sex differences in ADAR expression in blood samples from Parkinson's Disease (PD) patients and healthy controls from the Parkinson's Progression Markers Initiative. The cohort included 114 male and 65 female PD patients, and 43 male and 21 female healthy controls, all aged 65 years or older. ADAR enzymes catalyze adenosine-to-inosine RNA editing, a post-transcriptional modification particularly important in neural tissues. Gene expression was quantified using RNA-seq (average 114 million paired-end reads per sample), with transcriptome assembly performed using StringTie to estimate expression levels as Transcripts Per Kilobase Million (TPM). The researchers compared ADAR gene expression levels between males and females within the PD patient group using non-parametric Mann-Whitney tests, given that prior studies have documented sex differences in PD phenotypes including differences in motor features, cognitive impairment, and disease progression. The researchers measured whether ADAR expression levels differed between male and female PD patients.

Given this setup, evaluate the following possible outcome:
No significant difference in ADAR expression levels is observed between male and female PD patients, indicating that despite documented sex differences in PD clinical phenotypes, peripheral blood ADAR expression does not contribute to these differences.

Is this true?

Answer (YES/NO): YES